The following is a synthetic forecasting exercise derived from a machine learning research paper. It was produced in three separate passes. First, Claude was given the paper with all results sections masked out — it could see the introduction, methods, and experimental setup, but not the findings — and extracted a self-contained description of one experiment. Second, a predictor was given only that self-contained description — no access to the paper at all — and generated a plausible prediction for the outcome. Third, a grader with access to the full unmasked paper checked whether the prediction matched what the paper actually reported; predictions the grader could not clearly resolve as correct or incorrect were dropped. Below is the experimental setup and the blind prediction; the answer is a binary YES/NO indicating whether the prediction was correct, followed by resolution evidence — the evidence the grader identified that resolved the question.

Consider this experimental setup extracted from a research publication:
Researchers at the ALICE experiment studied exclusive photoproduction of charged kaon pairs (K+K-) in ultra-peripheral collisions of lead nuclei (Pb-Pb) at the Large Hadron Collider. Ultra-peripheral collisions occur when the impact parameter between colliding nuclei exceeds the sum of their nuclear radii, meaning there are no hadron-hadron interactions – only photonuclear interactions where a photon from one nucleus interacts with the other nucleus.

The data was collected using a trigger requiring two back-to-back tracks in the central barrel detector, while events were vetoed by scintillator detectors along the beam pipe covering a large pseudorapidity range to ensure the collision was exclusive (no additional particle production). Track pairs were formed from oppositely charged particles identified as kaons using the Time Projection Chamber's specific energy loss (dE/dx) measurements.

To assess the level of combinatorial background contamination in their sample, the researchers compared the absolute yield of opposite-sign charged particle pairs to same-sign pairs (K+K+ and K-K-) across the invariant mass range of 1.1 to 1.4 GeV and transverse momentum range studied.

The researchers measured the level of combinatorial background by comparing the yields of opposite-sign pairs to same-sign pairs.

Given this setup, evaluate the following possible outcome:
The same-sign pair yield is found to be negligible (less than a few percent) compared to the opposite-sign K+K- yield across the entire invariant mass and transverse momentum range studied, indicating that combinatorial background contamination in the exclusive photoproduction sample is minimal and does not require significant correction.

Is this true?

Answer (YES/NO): YES